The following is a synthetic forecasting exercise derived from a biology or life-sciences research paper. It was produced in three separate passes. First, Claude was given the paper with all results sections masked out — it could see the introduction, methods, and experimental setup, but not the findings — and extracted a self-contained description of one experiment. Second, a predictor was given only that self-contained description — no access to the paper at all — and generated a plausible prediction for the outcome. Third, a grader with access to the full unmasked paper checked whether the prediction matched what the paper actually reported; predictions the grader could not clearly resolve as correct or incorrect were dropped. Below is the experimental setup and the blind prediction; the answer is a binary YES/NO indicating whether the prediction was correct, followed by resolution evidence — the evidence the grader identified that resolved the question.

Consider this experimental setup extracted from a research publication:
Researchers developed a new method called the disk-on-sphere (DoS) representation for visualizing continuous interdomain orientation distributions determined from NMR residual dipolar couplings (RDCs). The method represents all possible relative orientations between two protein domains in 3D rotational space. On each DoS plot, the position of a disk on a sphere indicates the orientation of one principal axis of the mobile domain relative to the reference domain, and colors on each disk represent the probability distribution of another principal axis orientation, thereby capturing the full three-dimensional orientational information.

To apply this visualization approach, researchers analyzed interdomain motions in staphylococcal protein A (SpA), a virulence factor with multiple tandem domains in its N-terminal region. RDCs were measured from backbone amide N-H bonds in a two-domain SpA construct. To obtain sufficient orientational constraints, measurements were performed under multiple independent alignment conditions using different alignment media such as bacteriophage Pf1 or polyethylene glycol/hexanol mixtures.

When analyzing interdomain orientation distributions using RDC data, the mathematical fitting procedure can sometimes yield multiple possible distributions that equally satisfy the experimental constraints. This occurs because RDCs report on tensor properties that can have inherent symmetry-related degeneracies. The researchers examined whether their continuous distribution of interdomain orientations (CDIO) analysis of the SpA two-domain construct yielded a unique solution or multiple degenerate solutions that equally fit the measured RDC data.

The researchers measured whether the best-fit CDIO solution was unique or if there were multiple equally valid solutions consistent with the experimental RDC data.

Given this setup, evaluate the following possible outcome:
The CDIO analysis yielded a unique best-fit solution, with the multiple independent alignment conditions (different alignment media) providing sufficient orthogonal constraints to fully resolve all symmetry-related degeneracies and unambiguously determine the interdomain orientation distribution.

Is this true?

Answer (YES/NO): NO